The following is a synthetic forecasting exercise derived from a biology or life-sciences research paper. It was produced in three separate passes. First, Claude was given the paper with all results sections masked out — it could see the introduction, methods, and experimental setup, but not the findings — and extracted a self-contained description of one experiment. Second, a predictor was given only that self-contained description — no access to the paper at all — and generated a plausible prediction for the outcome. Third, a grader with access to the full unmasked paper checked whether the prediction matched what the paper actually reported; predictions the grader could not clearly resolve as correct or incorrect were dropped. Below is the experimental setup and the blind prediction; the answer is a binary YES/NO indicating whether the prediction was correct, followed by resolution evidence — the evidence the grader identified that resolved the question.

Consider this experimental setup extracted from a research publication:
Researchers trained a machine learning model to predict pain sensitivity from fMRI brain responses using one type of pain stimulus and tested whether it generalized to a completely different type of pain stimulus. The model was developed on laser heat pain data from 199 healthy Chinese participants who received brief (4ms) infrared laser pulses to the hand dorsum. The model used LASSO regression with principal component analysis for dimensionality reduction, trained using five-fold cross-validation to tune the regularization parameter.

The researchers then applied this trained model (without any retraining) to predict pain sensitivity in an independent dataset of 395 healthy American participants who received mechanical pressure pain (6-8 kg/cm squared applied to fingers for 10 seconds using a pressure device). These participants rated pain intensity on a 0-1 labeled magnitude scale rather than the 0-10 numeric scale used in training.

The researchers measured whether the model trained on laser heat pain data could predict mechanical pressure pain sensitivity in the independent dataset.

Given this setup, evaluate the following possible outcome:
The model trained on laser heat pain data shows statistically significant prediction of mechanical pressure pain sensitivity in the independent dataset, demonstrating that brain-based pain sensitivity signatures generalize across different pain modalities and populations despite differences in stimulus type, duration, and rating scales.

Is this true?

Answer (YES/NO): YES